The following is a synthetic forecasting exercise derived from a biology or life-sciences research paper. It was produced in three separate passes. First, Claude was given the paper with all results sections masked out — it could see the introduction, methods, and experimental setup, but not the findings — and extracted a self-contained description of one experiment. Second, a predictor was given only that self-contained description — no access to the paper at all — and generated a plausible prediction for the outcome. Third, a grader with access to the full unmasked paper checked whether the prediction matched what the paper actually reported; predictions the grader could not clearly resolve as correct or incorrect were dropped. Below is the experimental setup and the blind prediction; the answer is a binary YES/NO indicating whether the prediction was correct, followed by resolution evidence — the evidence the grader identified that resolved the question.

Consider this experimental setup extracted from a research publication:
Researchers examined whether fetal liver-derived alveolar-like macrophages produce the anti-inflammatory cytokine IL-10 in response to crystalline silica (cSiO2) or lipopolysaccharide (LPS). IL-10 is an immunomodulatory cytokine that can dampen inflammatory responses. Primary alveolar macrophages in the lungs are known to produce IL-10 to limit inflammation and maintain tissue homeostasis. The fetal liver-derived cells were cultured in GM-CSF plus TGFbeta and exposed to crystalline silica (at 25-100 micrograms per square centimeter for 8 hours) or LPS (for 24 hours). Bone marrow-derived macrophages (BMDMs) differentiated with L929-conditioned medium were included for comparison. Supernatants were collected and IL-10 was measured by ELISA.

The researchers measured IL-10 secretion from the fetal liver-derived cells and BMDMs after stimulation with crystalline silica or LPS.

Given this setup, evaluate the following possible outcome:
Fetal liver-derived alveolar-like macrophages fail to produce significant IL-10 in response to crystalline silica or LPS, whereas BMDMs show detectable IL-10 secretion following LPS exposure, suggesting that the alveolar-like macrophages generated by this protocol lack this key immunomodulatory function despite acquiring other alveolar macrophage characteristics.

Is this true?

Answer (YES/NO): NO